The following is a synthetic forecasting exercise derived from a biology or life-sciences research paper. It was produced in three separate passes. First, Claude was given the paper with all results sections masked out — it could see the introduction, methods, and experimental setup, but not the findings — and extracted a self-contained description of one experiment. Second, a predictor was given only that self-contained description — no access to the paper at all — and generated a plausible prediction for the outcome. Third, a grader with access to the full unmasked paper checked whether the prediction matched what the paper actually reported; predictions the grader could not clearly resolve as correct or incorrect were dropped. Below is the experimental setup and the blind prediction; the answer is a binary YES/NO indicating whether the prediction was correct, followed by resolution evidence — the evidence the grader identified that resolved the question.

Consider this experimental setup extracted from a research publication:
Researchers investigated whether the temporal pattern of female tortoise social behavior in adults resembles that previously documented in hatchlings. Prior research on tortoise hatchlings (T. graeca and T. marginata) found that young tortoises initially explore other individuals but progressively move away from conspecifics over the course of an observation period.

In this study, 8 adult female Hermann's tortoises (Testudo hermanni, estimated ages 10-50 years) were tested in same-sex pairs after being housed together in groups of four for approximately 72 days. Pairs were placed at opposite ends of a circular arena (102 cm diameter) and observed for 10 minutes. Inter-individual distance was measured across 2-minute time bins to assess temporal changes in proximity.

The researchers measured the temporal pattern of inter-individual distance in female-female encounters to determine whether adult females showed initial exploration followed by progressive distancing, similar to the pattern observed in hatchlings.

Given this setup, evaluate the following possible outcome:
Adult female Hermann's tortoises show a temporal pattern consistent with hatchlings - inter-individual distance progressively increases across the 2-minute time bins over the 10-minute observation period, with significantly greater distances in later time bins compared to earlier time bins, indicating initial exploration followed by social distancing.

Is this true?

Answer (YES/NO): NO